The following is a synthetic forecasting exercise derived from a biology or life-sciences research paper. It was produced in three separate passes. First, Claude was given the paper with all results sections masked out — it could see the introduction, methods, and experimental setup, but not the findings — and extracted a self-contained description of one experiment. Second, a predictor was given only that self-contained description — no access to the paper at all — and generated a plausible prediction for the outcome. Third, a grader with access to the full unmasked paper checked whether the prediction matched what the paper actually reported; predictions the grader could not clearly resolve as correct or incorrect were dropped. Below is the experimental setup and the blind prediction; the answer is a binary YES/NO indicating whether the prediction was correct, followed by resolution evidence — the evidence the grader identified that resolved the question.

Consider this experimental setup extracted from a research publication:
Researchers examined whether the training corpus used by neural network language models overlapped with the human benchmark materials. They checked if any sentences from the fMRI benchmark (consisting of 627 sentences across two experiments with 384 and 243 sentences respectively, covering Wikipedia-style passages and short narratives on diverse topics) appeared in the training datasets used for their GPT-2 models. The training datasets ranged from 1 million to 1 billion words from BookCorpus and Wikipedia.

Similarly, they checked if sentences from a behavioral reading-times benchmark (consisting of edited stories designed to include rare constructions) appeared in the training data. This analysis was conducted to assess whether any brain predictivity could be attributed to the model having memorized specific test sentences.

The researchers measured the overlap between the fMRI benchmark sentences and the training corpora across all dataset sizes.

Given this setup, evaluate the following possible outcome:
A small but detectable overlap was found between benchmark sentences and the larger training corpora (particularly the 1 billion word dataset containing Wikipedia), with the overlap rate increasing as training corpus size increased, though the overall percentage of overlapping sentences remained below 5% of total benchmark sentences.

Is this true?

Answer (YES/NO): NO